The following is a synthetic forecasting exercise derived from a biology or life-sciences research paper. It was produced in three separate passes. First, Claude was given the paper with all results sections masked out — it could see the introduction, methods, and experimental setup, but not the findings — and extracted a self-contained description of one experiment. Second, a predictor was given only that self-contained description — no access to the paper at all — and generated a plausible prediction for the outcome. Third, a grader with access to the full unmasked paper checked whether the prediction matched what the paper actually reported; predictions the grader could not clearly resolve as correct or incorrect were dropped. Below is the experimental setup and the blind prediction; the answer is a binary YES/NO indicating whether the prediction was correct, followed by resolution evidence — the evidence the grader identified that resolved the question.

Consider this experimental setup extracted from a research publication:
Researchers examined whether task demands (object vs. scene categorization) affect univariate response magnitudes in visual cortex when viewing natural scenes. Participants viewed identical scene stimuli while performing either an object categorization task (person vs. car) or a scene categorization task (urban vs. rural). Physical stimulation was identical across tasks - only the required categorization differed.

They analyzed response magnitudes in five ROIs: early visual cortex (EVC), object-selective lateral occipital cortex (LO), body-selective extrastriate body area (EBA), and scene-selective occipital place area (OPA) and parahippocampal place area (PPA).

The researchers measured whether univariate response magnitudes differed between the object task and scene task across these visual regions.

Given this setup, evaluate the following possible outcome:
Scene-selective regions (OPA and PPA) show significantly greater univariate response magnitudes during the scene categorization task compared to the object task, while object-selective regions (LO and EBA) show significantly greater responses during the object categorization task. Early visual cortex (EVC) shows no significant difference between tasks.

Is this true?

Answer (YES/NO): NO